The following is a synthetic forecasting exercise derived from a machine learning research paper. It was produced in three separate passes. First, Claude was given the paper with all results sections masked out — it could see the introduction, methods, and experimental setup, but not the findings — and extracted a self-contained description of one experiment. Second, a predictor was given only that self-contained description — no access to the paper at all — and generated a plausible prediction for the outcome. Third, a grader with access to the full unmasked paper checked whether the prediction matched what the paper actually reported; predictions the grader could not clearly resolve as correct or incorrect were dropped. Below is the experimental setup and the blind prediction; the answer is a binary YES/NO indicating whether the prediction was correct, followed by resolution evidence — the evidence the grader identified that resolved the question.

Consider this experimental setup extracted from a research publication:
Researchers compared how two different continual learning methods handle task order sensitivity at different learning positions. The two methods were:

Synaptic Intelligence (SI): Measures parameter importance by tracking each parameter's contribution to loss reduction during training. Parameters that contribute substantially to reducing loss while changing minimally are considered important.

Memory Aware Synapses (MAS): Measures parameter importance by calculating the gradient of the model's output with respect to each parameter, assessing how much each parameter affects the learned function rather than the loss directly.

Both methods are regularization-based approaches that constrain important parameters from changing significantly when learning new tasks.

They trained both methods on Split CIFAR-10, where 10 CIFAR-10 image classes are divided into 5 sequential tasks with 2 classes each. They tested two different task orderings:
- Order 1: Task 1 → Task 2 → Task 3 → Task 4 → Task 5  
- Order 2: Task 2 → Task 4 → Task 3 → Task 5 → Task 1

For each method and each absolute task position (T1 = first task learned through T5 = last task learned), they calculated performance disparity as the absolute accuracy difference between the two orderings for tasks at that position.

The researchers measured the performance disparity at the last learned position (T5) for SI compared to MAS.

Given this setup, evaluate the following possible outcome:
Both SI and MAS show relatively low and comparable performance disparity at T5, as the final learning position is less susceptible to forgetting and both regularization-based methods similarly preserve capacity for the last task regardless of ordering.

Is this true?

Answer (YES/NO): NO